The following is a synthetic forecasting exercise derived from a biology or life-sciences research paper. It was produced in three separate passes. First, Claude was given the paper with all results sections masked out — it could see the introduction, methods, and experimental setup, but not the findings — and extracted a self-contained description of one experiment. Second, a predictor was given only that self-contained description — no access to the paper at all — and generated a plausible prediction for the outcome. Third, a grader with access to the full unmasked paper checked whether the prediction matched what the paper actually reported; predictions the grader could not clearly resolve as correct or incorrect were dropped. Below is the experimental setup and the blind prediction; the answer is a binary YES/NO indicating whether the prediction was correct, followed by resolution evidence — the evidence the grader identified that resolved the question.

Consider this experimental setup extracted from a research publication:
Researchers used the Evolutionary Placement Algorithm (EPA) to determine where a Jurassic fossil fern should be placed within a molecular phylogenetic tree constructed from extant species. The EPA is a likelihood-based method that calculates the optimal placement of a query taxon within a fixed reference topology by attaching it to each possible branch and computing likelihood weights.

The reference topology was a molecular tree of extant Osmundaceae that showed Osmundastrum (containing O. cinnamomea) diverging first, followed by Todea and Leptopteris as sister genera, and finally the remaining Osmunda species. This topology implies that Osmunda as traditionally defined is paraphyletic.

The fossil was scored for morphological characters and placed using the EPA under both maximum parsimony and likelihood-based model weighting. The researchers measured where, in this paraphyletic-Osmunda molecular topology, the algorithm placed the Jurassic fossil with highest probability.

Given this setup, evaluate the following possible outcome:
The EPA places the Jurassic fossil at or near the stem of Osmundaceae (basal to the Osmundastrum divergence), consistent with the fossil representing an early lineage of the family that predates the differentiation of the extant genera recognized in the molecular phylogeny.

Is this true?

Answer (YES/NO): NO